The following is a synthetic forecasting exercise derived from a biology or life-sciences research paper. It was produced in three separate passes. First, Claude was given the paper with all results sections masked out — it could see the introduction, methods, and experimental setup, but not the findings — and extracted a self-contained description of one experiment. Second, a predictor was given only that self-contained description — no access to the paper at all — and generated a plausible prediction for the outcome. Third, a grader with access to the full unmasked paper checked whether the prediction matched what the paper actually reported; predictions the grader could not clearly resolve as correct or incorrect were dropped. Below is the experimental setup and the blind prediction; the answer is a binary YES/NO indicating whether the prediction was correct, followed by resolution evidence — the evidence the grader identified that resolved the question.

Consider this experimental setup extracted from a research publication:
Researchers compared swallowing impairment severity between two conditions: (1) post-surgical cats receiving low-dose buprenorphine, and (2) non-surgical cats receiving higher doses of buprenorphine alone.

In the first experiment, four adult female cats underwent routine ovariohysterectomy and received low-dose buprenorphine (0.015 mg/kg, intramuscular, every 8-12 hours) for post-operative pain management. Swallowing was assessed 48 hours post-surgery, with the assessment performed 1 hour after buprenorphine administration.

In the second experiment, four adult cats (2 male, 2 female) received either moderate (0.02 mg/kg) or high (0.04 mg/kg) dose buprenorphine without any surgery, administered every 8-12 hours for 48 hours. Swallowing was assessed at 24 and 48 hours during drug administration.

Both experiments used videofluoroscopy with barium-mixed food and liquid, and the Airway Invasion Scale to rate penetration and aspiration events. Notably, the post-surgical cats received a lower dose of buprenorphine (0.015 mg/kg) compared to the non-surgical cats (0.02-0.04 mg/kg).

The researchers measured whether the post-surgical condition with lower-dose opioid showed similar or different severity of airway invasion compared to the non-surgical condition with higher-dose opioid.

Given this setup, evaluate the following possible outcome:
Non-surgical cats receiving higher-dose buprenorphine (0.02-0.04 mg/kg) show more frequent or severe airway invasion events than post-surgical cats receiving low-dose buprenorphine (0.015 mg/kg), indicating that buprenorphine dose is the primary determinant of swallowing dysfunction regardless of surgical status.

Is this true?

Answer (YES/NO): NO